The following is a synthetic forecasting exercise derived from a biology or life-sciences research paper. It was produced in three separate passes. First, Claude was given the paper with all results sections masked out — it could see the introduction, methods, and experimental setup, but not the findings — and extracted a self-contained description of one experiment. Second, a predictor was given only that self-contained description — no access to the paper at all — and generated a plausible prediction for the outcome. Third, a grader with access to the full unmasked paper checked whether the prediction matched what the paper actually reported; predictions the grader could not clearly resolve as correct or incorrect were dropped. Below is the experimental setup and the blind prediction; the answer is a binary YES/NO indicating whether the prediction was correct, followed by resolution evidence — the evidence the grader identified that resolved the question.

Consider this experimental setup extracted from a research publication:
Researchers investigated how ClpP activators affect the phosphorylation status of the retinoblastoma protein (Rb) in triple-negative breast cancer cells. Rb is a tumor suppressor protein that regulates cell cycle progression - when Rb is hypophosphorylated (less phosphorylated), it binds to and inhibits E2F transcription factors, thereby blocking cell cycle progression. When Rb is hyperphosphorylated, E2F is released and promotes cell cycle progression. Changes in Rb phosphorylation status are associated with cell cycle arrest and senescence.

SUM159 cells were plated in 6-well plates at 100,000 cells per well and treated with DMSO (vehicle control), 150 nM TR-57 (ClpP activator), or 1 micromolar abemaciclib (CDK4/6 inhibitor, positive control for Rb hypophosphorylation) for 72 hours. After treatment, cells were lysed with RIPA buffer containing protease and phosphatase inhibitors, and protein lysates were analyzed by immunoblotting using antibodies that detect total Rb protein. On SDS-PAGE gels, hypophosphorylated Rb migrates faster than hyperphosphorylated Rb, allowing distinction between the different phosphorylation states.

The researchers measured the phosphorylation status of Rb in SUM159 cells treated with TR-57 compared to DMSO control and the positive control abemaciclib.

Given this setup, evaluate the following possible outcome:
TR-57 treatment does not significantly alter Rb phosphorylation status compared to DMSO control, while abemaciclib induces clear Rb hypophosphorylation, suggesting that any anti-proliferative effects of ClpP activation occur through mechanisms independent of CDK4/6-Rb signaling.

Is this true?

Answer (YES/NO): NO